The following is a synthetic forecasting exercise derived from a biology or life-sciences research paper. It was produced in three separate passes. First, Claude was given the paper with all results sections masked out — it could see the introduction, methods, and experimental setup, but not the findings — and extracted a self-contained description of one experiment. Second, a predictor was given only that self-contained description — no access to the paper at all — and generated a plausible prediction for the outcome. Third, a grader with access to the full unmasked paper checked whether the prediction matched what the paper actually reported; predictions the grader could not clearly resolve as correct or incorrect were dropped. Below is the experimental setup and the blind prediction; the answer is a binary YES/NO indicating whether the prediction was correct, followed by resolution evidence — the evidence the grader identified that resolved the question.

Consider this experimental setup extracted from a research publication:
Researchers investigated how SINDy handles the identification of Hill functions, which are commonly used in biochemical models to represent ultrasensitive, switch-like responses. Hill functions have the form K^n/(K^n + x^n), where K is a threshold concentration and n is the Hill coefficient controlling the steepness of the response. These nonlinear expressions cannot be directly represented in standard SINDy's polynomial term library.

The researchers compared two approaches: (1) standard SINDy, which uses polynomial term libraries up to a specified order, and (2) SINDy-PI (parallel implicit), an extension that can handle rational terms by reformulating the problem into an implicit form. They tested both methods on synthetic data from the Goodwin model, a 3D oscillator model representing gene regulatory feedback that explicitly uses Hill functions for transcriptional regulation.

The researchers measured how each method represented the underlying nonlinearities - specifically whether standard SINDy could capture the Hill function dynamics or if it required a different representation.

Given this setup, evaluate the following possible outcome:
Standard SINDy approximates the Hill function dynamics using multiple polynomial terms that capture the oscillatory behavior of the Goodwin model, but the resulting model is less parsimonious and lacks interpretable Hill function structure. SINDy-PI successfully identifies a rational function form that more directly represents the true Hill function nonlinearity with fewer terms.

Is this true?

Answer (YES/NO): YES